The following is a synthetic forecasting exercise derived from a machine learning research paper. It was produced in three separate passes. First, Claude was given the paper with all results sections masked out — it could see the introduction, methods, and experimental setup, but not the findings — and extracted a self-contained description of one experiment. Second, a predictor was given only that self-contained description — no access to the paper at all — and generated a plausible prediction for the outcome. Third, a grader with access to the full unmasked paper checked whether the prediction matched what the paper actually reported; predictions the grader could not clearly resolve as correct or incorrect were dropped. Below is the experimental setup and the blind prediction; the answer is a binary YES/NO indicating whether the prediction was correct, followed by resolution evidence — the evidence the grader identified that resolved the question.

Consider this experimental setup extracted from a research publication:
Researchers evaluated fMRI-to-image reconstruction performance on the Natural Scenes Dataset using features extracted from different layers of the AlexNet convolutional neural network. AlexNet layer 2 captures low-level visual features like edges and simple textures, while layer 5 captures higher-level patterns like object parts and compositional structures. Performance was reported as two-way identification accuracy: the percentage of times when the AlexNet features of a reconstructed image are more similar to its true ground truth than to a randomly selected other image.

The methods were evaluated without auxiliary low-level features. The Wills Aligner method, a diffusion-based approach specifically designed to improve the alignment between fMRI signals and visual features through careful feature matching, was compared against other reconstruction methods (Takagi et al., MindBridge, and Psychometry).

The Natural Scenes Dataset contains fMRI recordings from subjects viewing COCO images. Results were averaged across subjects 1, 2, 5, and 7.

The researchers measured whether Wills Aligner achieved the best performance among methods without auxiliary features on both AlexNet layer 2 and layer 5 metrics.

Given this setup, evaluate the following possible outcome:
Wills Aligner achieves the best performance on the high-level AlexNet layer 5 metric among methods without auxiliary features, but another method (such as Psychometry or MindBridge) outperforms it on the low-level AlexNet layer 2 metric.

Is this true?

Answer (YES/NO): NO